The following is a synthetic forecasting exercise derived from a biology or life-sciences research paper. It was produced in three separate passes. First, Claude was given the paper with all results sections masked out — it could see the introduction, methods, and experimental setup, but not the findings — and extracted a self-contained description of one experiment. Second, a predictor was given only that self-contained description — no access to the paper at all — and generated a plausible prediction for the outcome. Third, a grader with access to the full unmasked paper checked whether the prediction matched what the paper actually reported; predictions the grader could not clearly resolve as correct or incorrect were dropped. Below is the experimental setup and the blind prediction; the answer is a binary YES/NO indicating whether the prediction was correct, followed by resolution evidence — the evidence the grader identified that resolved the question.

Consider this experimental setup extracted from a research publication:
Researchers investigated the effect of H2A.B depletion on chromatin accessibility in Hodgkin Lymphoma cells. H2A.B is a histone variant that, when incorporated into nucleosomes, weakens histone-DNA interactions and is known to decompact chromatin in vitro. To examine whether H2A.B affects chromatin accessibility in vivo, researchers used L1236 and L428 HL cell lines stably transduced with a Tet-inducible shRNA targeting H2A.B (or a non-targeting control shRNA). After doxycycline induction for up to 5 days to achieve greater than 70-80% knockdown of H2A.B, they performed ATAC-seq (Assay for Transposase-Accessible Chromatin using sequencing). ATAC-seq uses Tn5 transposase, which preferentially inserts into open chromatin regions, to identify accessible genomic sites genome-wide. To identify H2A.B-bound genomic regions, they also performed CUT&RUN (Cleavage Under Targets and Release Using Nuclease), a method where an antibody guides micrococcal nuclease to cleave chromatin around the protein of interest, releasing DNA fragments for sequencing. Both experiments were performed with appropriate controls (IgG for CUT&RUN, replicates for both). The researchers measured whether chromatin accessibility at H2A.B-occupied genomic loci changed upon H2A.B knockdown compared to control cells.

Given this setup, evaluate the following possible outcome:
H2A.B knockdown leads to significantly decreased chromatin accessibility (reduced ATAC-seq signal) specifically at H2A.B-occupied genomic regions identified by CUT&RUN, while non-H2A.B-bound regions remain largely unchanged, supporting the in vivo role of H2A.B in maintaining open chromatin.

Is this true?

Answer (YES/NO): NO